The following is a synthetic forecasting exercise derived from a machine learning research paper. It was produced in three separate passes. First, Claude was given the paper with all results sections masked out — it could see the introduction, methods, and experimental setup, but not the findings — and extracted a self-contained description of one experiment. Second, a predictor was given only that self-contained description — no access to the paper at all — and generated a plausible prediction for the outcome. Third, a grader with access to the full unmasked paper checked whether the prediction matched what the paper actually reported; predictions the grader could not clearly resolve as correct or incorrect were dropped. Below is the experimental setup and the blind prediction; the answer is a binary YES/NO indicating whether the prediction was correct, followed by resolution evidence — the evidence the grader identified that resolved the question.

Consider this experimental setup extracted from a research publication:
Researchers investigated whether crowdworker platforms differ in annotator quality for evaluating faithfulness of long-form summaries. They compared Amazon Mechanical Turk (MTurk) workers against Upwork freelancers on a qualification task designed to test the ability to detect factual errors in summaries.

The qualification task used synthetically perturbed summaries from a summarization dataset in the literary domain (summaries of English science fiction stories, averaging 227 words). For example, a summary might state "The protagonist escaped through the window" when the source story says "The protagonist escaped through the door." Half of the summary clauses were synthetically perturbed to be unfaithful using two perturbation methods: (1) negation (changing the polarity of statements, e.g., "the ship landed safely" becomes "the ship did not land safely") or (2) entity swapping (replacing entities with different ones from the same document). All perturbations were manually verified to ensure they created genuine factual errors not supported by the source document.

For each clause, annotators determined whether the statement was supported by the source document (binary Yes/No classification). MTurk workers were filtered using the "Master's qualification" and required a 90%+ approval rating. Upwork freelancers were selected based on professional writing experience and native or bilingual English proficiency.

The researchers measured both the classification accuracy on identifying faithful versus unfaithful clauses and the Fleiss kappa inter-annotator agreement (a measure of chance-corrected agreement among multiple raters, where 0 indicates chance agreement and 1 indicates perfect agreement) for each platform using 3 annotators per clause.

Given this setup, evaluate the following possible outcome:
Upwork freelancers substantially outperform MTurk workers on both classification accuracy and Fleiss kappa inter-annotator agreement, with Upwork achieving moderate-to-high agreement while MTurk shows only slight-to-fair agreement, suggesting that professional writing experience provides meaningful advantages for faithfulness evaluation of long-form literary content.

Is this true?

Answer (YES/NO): YES